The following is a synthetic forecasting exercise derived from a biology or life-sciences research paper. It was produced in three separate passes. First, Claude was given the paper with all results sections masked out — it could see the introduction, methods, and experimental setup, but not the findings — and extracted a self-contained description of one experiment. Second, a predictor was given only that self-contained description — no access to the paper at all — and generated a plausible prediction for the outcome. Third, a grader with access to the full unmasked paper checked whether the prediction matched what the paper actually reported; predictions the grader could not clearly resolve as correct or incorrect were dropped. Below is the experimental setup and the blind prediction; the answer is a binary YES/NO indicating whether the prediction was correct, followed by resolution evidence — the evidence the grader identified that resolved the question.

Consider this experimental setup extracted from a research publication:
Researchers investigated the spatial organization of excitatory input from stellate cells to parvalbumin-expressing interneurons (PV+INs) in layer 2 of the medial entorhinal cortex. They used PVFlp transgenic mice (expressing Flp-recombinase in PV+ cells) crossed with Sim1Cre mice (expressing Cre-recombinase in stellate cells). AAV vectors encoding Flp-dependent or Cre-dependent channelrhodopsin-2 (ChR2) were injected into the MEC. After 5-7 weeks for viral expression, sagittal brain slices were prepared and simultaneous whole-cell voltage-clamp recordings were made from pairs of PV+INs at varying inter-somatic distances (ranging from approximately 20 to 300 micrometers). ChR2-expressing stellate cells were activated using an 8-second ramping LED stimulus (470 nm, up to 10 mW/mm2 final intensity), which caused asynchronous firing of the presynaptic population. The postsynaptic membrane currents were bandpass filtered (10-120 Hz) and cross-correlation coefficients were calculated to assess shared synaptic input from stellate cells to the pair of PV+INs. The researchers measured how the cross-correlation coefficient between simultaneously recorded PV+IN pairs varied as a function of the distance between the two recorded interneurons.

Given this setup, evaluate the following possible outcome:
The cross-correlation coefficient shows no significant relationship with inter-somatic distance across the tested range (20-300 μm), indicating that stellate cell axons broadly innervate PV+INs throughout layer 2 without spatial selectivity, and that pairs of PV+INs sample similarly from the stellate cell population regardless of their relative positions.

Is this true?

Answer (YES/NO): NO